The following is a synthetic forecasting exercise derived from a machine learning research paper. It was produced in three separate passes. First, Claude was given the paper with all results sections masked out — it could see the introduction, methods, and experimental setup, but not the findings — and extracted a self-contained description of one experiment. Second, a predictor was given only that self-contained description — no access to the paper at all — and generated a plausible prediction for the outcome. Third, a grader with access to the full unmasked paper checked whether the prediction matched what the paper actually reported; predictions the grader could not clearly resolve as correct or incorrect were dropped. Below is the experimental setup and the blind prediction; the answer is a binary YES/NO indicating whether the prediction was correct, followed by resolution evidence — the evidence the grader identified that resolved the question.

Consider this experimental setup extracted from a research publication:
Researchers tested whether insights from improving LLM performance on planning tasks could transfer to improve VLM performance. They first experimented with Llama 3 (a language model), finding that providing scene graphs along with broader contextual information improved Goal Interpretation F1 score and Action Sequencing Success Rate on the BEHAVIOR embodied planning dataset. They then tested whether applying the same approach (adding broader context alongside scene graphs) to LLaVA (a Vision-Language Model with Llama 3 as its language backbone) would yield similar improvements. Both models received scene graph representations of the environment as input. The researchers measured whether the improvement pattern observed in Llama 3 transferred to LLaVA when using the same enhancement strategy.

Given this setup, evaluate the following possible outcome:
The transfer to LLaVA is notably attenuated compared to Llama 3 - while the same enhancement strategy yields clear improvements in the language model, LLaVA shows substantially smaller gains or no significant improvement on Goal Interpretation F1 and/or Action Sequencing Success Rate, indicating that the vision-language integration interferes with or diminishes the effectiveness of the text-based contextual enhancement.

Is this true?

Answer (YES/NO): YES